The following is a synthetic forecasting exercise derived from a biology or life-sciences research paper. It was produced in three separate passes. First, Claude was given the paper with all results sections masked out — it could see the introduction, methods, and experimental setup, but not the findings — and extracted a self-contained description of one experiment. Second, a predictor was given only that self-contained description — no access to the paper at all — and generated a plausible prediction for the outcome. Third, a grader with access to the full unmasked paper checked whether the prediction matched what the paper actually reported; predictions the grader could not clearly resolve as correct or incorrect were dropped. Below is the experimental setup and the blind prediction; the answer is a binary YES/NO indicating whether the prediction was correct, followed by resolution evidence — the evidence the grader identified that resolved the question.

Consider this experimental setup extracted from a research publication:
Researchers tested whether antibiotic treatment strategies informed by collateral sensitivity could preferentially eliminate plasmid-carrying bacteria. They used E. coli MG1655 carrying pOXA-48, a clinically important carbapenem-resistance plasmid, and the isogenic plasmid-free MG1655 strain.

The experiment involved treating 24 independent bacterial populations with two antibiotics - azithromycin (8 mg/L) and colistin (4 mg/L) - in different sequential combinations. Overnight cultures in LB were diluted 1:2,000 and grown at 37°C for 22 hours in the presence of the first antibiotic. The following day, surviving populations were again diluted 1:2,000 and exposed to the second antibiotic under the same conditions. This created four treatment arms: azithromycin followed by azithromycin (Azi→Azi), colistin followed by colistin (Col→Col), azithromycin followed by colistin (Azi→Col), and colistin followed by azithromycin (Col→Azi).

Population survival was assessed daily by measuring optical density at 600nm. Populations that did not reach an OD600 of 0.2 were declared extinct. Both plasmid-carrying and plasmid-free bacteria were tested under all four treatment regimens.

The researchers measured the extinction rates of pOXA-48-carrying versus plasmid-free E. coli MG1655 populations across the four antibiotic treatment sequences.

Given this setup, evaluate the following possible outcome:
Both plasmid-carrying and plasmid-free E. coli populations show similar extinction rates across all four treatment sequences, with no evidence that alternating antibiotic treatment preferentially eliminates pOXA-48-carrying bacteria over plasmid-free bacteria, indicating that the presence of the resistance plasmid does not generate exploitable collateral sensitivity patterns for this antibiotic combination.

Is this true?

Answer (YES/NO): NO